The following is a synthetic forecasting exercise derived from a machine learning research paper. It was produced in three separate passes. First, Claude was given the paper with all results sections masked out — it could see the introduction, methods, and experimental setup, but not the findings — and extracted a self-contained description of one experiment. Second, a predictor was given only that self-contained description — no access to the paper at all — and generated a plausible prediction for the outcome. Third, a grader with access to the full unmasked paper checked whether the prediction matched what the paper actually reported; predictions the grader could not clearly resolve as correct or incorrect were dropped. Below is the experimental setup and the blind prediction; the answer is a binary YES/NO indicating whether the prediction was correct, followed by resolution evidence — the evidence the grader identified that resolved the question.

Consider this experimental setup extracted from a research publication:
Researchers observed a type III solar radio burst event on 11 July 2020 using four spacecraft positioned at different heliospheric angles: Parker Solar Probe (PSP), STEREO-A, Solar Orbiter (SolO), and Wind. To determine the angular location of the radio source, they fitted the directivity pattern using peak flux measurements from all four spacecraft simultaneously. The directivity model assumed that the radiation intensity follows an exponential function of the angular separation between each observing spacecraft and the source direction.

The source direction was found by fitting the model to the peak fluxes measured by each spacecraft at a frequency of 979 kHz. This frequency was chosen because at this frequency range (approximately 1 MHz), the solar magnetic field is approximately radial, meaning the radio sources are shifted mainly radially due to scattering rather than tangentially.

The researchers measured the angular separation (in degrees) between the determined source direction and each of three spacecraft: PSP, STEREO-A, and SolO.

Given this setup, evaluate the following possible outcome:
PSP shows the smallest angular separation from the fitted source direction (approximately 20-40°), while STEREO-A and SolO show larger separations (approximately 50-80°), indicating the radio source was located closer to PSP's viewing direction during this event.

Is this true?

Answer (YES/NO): NO